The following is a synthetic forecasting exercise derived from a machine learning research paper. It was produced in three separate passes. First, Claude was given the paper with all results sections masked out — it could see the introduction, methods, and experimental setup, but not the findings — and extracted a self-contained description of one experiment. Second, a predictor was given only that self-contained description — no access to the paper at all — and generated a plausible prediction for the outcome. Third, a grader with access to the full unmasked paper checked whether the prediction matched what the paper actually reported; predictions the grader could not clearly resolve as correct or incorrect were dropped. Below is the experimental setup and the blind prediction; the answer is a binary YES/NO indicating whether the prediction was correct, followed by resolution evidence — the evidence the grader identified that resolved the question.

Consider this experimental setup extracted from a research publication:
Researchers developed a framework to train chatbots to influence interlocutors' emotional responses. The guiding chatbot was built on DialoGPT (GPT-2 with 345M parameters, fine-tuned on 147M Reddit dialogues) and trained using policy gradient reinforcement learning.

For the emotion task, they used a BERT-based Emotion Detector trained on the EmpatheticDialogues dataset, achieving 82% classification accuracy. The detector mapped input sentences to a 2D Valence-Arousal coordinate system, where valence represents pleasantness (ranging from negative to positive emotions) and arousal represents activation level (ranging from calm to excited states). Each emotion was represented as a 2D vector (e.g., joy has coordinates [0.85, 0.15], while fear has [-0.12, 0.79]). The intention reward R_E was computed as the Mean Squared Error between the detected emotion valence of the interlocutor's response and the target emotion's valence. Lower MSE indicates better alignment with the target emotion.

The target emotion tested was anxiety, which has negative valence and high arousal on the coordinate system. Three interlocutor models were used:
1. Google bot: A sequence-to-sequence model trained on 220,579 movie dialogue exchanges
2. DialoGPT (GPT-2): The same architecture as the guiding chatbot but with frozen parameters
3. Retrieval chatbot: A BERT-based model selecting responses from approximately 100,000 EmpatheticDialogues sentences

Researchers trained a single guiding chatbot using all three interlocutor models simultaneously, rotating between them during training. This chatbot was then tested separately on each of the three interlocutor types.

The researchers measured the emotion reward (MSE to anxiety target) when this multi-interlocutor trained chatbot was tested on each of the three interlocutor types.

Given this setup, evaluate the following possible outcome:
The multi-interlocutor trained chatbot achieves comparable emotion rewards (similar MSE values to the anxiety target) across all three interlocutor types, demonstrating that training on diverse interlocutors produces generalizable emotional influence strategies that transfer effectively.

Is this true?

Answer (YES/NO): YES